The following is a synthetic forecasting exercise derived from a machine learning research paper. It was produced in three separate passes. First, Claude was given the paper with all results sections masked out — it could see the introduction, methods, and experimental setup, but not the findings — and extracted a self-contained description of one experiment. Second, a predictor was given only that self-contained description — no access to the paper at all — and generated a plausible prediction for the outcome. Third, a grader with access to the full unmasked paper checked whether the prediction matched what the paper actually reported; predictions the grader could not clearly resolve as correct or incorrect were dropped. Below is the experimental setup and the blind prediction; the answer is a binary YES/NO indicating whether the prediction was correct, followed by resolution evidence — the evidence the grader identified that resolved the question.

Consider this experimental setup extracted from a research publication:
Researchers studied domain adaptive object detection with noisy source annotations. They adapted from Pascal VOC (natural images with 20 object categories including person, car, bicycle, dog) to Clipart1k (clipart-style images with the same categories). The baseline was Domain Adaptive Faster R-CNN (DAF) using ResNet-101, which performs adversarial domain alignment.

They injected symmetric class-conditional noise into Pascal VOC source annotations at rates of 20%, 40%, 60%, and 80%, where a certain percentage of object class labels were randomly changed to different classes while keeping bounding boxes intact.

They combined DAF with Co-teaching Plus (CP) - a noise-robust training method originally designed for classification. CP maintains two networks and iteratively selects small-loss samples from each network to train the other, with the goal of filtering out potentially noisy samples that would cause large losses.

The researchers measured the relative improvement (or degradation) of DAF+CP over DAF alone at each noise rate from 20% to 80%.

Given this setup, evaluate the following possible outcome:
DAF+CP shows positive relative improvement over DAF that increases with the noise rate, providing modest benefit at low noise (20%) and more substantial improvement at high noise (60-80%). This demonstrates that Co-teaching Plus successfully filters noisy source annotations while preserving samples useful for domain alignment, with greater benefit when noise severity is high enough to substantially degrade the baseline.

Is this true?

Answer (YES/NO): NO